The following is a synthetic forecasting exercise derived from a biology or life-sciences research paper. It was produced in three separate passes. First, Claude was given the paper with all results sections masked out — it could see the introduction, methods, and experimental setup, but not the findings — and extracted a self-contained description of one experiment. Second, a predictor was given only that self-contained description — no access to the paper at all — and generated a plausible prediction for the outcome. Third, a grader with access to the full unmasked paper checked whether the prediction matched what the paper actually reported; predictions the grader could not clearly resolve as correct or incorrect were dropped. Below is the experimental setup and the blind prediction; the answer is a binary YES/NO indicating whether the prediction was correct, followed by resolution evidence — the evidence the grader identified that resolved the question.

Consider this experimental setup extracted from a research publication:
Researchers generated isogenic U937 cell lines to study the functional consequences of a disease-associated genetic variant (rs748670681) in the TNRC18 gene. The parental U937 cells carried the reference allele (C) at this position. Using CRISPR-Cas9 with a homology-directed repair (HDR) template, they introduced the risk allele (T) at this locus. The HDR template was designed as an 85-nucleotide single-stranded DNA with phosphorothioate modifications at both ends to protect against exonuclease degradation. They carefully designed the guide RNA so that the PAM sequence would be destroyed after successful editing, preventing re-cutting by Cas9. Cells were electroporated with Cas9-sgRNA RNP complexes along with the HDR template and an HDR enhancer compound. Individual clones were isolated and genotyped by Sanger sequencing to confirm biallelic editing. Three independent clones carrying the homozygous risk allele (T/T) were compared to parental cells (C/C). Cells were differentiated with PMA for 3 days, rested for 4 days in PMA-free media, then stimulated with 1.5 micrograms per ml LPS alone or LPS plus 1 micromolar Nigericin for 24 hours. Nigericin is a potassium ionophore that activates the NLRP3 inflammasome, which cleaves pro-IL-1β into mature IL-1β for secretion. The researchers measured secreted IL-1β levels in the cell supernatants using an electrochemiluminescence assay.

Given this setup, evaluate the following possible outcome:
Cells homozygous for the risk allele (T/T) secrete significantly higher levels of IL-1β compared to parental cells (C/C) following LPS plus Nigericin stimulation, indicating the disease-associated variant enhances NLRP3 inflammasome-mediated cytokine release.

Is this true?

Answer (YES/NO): NO